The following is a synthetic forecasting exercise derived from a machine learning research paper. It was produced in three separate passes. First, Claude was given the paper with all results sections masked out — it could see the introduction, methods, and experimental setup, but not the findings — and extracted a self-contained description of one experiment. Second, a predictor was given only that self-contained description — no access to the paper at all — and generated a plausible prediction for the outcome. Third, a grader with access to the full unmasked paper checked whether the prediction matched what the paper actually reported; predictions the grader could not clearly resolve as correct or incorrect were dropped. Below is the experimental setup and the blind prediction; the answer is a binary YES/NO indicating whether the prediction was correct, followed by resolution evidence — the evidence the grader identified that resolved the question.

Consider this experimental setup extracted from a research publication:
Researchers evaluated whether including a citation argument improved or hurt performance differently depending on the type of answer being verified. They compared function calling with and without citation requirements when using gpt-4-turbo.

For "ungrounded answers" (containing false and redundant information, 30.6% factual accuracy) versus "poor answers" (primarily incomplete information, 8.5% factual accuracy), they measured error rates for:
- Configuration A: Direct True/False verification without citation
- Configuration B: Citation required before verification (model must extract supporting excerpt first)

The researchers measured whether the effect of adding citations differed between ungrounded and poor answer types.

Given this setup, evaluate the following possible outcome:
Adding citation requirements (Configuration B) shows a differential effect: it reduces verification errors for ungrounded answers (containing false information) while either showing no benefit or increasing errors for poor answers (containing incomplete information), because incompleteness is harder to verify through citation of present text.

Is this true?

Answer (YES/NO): NO